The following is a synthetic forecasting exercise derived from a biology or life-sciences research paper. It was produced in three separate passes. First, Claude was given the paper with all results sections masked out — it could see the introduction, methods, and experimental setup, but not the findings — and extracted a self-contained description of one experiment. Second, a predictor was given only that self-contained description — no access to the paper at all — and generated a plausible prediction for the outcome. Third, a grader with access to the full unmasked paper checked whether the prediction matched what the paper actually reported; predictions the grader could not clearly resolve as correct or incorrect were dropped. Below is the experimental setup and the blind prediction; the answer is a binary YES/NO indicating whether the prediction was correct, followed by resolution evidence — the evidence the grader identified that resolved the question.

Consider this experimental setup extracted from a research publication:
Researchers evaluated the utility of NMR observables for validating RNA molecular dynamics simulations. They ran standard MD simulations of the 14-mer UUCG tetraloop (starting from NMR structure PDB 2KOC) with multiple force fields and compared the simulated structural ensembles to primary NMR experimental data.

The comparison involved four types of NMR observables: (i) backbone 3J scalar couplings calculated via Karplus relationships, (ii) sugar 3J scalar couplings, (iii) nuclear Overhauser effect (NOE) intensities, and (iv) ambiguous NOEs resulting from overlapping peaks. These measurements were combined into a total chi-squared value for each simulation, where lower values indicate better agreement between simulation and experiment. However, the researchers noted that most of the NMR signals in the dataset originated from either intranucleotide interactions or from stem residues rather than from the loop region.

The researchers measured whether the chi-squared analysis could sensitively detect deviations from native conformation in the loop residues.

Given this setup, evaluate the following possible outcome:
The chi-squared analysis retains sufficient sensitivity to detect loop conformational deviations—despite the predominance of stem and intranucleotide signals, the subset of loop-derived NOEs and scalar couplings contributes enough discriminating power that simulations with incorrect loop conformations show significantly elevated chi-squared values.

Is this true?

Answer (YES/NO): NO